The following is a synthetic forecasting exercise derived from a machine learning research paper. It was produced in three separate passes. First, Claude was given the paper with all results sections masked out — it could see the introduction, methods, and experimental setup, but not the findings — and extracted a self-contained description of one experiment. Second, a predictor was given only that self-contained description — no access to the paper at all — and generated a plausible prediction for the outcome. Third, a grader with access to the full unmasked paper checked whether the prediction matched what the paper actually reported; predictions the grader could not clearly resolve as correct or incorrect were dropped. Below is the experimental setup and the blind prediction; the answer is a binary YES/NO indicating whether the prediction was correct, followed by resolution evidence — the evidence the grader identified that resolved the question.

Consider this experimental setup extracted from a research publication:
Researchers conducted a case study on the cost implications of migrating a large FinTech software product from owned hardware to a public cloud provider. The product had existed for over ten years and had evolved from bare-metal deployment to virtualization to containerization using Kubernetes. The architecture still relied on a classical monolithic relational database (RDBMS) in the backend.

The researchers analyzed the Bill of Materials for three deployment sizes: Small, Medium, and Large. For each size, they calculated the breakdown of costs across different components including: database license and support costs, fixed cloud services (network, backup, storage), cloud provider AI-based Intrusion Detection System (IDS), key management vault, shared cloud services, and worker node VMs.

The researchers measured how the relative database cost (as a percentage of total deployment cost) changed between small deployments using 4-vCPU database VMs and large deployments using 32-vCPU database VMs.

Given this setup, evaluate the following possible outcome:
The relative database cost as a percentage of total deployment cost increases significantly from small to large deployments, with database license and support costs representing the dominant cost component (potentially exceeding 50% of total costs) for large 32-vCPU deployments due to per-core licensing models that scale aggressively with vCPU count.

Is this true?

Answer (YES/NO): NO